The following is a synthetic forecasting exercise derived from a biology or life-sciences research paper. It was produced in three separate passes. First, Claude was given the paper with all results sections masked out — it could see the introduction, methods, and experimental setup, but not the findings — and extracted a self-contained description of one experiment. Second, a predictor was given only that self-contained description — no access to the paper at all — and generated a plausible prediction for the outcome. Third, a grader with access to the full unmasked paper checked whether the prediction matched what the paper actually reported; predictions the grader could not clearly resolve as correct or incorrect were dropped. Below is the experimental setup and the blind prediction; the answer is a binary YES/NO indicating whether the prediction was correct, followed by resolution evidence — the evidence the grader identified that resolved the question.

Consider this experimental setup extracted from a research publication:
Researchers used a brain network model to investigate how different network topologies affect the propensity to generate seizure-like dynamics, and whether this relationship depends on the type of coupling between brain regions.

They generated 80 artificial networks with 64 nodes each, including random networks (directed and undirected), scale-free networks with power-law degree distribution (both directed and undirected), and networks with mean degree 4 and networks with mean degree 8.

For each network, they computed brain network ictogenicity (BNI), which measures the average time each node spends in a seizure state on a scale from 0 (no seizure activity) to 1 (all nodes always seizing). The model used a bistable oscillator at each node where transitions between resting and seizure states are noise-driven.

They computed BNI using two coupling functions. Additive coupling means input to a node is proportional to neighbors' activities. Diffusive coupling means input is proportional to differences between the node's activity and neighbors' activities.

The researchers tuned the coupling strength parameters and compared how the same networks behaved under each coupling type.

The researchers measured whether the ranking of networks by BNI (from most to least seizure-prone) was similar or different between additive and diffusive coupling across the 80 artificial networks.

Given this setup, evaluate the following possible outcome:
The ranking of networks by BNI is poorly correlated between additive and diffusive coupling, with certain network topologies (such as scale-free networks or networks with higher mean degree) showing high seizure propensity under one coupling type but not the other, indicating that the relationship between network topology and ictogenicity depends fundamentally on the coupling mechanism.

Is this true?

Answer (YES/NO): NO